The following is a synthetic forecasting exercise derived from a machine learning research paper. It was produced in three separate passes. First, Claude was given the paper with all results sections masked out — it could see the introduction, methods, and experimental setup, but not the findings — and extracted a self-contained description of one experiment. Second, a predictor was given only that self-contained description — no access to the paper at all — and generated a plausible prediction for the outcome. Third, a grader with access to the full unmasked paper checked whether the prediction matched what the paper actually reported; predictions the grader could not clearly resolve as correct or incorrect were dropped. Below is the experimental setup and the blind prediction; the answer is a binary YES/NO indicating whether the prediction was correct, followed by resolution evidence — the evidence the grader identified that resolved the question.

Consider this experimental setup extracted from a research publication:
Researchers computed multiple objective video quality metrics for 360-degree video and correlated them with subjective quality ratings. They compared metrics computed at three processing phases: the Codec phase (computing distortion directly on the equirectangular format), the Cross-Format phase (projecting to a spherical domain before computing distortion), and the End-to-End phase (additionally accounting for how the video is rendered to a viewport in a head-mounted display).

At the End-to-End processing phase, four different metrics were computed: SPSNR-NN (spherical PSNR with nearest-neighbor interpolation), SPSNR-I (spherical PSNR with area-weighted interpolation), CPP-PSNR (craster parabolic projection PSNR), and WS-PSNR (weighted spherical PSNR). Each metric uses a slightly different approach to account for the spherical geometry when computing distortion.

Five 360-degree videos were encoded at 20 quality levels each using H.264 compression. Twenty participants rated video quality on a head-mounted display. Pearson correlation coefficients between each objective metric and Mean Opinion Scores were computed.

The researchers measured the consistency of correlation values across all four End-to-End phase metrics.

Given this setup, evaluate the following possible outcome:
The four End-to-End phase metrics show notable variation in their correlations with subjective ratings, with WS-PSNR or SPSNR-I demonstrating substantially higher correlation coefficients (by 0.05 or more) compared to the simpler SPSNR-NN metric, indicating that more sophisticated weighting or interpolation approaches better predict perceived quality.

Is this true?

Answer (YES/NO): NO